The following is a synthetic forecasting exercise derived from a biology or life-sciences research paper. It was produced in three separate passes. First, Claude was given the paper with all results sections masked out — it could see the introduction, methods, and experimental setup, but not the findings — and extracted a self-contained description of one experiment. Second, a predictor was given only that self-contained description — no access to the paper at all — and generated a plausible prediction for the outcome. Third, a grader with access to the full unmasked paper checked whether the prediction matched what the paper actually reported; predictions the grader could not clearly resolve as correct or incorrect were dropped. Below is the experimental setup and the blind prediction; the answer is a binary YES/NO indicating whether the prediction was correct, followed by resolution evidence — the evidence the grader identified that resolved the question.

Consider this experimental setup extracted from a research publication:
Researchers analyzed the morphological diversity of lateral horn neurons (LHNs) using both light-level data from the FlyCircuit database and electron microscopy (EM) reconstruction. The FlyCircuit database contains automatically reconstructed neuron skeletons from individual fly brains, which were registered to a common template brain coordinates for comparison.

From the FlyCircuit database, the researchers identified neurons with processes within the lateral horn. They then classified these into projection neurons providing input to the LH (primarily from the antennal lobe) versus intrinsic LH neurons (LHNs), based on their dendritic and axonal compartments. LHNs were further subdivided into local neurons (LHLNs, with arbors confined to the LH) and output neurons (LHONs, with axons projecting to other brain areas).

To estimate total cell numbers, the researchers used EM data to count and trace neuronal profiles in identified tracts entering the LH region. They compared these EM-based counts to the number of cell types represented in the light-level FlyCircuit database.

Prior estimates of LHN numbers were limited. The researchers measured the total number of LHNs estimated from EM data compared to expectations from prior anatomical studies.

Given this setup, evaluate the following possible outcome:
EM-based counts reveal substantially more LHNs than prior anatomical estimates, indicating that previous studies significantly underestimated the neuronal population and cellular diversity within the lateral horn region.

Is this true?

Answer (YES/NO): YES